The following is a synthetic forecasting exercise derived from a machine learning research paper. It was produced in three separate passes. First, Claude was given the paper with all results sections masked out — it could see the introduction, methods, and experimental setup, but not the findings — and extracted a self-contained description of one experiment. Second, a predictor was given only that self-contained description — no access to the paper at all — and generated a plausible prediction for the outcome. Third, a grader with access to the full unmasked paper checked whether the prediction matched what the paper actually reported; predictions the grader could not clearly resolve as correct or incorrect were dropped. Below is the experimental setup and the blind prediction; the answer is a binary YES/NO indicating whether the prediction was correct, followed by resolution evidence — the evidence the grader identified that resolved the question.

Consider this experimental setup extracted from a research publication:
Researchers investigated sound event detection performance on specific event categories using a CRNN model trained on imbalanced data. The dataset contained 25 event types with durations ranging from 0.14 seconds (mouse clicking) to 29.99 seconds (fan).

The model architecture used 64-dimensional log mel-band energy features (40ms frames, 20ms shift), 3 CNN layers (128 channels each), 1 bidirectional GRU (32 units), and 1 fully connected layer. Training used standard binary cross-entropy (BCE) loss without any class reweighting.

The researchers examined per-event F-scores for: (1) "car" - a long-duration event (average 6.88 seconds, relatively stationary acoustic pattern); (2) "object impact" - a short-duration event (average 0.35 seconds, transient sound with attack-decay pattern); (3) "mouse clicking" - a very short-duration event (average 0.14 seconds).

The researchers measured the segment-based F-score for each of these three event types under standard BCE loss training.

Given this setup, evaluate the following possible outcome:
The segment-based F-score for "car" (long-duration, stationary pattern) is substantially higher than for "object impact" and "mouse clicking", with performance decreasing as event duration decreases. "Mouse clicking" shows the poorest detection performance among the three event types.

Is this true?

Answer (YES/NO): YES